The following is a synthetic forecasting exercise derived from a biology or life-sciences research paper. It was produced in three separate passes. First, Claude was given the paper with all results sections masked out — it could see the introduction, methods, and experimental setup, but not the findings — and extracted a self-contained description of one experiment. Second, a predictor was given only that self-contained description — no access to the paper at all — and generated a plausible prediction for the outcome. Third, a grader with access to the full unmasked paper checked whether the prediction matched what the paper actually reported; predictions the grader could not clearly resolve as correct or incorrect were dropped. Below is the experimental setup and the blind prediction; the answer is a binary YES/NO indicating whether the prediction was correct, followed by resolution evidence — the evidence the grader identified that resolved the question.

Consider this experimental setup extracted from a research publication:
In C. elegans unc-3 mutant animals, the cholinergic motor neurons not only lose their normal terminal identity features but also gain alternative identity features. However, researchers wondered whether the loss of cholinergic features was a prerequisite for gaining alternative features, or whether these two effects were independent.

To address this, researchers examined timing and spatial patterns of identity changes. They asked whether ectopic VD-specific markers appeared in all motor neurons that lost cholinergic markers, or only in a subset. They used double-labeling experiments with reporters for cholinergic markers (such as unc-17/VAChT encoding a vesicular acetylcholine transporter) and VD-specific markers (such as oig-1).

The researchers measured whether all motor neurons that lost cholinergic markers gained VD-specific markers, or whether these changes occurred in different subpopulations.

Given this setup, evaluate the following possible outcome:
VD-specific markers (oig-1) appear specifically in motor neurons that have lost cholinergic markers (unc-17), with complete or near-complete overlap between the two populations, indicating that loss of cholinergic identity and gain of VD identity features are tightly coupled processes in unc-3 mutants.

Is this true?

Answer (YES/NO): NO